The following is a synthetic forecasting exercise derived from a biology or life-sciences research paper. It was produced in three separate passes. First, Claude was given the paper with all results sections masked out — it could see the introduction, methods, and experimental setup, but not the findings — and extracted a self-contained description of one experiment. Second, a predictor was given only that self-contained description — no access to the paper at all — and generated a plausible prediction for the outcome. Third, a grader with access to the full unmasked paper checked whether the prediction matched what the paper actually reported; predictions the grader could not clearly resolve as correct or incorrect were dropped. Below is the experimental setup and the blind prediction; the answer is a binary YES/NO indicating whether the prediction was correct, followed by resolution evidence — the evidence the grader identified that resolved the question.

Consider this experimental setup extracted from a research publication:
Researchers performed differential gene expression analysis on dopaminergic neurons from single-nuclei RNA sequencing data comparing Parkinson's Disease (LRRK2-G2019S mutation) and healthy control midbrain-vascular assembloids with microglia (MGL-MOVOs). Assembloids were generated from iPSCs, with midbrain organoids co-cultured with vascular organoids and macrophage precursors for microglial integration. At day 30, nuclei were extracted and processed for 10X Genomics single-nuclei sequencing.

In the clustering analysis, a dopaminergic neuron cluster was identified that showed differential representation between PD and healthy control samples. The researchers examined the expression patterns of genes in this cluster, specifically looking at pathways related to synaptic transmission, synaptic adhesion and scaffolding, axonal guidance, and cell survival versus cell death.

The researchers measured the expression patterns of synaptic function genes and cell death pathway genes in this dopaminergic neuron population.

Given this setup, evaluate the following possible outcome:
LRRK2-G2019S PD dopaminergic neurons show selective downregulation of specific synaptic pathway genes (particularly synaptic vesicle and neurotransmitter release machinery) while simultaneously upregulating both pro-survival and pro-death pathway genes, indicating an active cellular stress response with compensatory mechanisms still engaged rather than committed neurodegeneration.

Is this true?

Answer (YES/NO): NO